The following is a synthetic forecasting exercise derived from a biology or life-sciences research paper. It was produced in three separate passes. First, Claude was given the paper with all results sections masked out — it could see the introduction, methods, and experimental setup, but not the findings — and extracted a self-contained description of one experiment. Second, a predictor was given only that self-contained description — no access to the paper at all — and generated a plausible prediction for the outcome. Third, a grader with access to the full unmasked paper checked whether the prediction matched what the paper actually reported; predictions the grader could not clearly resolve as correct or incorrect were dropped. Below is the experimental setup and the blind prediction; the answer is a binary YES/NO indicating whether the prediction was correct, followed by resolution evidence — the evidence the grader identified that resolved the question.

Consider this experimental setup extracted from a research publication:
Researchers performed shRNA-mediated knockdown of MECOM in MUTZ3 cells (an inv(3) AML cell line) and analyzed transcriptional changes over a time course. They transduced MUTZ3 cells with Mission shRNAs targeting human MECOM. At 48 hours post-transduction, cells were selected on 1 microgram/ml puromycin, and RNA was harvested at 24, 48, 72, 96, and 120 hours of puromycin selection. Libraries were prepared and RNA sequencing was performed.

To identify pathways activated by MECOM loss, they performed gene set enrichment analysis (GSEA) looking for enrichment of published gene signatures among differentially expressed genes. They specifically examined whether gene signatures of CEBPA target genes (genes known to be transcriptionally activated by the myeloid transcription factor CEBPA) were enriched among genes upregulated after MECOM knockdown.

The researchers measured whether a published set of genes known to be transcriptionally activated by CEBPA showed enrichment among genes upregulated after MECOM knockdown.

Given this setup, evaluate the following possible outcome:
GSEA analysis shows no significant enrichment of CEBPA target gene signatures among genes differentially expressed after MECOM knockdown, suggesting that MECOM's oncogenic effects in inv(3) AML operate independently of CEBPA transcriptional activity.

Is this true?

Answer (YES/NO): NO